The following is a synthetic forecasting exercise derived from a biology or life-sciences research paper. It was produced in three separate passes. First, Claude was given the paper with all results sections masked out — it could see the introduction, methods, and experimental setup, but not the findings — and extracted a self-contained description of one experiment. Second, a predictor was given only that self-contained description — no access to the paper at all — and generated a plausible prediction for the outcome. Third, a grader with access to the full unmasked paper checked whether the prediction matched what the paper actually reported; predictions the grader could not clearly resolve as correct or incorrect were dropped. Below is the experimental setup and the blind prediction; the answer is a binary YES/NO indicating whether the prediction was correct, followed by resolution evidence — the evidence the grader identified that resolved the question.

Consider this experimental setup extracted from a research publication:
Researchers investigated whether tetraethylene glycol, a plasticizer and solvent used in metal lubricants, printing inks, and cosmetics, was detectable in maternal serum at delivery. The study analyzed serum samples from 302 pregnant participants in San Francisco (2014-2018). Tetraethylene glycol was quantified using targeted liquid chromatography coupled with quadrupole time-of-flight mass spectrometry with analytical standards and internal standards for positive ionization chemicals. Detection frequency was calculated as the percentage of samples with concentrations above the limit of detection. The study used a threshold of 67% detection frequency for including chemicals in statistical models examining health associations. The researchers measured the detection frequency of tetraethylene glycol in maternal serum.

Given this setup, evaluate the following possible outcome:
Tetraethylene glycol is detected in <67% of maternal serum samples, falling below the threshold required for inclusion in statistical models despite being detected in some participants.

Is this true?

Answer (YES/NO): YES